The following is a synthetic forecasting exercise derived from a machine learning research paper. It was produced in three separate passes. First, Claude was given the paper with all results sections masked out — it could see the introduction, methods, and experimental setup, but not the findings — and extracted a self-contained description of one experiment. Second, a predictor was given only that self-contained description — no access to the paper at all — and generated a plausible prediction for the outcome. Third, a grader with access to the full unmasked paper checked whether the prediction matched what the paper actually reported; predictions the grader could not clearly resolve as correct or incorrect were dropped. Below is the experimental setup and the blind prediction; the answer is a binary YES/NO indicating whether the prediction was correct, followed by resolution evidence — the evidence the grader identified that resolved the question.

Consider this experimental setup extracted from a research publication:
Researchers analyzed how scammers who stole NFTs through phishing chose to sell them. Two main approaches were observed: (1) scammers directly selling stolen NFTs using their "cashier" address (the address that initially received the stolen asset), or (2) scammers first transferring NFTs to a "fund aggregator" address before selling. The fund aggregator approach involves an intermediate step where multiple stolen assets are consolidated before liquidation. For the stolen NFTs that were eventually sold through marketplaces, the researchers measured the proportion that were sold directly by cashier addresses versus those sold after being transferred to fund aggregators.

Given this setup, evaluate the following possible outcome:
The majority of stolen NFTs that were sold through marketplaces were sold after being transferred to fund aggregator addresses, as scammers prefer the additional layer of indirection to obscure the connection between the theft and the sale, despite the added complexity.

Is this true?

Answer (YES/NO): NO